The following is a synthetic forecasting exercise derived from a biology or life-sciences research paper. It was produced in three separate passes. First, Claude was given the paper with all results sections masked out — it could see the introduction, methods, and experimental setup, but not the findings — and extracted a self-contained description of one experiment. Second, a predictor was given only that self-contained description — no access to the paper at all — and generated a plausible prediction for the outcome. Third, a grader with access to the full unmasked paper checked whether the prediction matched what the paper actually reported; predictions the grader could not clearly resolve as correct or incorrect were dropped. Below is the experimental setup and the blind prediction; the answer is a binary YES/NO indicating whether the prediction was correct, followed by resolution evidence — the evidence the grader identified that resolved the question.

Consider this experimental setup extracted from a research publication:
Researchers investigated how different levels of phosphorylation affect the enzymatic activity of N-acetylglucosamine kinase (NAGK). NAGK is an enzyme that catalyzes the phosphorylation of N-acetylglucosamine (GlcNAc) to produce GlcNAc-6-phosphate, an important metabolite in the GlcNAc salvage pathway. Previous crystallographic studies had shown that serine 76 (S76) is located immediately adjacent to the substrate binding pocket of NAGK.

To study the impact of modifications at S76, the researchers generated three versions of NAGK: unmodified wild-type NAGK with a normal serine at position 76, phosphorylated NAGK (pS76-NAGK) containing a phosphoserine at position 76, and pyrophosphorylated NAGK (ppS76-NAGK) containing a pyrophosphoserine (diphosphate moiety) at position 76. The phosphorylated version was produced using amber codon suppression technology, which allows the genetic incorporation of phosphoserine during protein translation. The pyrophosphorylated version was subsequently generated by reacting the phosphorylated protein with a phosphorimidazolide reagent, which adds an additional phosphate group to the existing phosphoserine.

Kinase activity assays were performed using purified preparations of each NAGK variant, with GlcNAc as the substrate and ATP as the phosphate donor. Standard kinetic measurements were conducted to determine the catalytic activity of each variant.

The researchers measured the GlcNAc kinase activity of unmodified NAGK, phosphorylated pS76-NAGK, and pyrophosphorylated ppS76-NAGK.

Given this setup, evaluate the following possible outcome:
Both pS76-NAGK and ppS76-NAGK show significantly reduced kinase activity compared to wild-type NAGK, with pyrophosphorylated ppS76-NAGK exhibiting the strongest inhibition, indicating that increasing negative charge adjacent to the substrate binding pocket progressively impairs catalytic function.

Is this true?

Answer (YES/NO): YES